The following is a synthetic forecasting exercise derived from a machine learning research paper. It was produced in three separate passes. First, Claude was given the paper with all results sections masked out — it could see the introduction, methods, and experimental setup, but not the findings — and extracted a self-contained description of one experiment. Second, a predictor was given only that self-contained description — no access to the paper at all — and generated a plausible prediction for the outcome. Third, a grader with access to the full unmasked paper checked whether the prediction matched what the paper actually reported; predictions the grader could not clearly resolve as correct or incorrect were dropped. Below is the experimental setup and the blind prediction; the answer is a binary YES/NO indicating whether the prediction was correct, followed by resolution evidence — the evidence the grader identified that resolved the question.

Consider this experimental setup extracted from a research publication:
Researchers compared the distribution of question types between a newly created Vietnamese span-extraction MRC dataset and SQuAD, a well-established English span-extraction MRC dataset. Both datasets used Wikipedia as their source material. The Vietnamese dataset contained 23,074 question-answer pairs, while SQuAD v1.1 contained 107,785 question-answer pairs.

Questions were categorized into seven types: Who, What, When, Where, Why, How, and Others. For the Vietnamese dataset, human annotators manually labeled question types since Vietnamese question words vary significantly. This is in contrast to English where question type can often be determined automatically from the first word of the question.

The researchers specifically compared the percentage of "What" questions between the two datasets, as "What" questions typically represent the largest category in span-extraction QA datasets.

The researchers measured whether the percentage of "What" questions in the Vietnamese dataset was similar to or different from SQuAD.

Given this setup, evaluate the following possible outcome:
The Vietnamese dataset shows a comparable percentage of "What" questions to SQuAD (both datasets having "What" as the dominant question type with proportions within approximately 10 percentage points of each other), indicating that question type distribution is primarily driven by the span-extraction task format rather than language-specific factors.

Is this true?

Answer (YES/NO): YES